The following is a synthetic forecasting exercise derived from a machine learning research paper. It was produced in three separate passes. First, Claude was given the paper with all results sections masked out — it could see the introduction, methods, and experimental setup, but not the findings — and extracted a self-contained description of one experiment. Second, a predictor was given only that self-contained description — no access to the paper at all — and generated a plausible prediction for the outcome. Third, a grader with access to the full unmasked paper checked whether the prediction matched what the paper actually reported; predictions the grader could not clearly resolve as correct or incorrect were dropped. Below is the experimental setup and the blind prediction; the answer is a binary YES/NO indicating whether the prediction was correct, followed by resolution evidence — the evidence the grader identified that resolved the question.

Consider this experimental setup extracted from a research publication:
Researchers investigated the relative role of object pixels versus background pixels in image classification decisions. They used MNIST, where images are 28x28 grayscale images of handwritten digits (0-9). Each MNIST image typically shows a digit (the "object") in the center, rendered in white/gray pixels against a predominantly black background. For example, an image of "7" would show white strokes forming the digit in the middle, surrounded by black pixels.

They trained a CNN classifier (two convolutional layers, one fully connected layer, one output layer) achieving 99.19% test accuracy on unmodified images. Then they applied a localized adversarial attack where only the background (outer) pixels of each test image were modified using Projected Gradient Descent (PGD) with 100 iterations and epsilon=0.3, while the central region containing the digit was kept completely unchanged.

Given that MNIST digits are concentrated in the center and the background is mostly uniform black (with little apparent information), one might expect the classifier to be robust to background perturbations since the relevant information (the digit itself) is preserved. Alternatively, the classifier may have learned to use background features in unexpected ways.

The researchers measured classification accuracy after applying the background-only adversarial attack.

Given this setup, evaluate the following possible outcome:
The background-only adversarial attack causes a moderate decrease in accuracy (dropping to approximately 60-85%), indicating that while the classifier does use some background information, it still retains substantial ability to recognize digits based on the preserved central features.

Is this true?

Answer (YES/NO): NO